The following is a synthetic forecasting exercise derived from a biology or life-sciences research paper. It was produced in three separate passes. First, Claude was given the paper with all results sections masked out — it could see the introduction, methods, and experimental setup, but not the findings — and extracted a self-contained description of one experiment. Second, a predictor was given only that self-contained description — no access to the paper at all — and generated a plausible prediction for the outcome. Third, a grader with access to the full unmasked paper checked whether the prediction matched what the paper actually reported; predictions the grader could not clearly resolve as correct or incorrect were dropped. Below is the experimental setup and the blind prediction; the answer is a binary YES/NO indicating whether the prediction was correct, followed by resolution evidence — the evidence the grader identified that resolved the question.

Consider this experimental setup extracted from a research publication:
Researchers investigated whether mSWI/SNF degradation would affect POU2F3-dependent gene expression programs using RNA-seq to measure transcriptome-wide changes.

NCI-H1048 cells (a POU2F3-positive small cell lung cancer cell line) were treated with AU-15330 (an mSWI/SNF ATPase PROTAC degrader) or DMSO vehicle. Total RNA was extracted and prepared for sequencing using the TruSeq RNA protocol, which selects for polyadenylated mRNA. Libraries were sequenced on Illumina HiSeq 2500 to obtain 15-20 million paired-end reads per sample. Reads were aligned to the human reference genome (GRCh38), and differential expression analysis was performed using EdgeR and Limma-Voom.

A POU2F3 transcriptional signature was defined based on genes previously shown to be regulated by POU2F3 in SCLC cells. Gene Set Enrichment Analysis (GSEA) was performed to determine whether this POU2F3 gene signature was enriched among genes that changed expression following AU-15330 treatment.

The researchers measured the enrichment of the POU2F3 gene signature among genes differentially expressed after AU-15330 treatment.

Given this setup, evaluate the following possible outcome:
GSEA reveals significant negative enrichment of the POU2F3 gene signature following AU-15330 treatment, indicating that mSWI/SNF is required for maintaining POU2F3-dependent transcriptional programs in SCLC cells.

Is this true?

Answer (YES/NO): YES